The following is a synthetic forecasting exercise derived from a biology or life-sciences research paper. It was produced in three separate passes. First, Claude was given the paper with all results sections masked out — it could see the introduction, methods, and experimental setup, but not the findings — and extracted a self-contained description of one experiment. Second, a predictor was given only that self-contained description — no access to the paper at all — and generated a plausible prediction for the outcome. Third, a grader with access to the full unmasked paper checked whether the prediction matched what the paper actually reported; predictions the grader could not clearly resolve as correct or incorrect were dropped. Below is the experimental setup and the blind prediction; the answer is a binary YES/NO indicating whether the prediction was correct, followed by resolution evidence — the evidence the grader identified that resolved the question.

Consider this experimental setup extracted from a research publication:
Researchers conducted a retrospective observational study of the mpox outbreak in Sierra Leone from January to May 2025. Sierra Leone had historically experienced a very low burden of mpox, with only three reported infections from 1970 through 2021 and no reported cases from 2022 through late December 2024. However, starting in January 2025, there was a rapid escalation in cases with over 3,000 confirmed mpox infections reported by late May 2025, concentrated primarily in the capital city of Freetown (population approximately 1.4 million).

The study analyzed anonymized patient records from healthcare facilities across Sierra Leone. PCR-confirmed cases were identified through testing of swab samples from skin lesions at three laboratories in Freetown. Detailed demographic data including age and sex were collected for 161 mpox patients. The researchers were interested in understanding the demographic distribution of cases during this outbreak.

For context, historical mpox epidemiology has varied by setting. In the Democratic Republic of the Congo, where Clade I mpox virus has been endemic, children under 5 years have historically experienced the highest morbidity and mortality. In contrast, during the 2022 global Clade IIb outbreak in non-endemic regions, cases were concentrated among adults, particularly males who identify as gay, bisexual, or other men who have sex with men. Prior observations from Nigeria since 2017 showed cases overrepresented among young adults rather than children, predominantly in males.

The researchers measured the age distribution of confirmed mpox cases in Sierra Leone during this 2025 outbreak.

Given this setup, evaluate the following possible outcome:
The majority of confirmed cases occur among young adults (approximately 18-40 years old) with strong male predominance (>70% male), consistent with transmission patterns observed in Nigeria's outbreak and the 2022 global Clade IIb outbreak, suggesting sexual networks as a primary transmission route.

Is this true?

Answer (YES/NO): NO